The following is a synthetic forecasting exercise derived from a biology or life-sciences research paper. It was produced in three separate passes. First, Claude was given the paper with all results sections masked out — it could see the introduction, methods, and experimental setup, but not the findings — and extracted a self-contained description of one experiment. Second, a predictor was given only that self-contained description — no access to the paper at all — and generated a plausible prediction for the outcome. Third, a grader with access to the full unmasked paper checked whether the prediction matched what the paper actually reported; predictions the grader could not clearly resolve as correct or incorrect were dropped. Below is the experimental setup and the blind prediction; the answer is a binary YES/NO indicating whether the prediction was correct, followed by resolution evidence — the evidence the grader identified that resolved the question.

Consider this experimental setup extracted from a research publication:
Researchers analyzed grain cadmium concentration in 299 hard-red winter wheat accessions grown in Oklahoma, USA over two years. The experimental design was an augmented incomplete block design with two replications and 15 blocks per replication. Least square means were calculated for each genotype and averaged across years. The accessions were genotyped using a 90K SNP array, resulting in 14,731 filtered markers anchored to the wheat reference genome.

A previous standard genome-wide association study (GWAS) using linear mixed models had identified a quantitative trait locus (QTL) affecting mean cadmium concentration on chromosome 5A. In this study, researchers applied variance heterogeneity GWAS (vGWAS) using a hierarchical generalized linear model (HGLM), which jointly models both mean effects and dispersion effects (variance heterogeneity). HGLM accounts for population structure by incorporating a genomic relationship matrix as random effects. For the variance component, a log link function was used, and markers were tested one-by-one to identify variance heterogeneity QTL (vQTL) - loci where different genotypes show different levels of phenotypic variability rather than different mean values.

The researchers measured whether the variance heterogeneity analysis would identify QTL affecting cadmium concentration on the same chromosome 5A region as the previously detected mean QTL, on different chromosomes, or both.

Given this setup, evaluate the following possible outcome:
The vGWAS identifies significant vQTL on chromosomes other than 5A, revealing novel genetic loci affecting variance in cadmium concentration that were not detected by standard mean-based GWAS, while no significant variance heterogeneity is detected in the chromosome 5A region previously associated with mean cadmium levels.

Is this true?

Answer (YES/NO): NO